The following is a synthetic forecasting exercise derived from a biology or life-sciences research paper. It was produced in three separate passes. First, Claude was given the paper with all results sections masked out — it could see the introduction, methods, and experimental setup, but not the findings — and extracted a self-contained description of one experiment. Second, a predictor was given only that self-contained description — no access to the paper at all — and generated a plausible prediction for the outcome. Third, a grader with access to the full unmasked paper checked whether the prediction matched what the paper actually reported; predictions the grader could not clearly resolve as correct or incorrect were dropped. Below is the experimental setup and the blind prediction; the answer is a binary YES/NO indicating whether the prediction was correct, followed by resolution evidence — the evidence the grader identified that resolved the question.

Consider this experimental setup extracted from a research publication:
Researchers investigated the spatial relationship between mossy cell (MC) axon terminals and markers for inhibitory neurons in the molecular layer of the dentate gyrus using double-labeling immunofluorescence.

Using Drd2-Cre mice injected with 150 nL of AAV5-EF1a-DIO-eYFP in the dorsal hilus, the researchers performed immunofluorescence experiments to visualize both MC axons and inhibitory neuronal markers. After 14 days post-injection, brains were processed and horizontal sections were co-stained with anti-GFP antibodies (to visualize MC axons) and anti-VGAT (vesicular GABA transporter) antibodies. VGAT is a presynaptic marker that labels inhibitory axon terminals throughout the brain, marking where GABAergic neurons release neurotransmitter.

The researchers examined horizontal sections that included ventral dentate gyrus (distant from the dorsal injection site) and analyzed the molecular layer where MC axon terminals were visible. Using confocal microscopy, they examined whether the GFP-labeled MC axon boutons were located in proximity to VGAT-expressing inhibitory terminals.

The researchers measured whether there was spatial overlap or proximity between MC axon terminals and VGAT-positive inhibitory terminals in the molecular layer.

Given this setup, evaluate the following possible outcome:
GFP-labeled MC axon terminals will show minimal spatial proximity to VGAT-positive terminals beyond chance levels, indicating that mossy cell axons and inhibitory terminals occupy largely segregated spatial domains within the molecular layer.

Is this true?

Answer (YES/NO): NO